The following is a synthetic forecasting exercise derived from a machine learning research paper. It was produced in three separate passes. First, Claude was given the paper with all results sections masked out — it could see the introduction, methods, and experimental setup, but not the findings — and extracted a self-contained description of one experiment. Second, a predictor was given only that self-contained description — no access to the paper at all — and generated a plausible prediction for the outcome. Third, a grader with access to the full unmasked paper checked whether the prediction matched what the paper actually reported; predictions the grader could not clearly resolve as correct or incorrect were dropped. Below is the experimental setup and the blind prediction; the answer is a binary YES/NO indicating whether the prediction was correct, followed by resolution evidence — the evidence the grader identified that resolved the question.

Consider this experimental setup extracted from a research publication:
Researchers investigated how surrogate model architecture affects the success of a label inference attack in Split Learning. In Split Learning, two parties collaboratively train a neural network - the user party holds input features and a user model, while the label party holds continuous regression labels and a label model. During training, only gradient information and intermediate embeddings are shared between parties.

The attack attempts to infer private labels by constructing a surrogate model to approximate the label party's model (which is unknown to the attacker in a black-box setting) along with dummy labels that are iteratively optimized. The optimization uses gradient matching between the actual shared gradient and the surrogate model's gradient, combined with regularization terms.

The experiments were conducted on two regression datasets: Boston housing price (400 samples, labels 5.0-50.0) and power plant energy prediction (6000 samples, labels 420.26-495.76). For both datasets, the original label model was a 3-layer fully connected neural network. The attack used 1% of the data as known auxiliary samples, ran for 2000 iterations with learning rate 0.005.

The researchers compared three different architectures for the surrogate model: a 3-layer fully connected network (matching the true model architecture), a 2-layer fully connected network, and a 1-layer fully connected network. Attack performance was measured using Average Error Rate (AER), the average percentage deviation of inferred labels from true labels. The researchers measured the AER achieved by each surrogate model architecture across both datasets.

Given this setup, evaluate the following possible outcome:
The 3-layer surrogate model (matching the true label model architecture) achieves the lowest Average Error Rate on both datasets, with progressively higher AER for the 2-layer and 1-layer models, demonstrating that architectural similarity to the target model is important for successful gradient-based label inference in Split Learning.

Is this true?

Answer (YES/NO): YES